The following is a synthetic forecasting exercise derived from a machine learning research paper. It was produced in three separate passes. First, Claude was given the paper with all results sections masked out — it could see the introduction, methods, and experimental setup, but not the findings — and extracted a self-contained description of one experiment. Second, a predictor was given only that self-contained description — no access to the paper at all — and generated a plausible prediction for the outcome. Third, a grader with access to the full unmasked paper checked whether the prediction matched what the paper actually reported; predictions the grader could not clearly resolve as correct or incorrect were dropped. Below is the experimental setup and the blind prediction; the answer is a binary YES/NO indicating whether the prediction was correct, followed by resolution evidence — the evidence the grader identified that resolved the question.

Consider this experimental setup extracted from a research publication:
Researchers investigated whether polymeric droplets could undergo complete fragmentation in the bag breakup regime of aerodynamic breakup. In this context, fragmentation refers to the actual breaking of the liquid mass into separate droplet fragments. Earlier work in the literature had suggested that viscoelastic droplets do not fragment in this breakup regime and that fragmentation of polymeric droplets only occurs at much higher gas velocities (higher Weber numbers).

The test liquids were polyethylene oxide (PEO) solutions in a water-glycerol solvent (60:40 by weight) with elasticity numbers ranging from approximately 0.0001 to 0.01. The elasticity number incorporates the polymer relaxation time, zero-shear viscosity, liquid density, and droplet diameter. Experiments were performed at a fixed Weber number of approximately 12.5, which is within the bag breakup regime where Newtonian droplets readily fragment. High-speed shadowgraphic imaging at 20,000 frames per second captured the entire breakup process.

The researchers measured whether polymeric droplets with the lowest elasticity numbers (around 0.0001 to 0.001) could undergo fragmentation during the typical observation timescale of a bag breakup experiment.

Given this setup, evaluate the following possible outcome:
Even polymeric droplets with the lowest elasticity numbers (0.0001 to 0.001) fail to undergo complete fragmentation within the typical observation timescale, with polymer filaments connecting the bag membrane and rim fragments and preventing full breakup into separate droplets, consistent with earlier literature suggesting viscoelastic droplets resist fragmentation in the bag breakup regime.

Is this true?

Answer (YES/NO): NO